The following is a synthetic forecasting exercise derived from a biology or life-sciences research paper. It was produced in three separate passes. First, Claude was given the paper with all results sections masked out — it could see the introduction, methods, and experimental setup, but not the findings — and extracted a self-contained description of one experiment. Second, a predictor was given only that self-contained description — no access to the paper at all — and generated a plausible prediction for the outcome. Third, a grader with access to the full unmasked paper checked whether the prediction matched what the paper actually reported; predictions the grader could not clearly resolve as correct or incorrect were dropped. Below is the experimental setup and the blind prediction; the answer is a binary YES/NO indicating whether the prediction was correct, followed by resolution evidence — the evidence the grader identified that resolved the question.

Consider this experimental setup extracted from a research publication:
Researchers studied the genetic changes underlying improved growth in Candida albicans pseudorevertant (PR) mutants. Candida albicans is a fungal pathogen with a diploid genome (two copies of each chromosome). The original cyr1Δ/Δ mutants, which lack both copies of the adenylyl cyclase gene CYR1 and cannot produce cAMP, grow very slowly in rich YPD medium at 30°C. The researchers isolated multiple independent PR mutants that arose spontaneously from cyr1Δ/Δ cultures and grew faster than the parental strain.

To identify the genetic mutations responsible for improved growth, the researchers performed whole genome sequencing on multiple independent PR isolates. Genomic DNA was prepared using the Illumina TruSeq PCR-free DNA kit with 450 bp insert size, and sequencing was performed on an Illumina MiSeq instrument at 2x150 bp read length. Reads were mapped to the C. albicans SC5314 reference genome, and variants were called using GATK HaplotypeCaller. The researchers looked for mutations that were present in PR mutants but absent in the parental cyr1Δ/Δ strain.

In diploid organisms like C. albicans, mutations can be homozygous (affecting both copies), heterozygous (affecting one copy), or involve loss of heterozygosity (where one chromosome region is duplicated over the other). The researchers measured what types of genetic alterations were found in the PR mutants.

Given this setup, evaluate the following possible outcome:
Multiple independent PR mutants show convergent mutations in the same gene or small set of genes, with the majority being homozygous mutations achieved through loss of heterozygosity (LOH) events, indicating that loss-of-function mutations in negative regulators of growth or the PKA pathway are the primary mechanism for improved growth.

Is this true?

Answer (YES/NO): NO